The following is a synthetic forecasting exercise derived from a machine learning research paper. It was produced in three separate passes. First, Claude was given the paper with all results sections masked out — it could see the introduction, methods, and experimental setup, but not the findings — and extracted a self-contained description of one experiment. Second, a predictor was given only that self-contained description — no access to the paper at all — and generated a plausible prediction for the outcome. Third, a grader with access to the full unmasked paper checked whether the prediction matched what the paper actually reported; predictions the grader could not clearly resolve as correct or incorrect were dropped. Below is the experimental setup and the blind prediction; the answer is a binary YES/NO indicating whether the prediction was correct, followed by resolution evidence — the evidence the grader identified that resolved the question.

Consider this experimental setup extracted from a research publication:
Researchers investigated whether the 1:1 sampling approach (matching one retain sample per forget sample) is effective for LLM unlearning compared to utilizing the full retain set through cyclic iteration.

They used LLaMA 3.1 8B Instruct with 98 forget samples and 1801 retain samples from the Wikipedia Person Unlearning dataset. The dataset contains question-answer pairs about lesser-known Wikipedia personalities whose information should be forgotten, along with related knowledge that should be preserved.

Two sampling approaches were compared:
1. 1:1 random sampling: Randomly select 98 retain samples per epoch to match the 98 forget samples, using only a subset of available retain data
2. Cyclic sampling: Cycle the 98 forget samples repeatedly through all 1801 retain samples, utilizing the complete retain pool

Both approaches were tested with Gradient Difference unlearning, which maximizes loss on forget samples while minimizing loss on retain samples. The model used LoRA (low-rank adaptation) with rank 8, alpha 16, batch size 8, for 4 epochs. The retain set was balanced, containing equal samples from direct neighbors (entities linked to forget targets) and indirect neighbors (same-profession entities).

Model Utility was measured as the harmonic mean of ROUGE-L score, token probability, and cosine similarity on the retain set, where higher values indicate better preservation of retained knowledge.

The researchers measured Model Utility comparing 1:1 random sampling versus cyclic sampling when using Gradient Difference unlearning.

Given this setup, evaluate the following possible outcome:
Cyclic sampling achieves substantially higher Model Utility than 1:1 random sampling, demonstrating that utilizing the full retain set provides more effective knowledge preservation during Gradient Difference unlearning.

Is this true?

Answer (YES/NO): NO